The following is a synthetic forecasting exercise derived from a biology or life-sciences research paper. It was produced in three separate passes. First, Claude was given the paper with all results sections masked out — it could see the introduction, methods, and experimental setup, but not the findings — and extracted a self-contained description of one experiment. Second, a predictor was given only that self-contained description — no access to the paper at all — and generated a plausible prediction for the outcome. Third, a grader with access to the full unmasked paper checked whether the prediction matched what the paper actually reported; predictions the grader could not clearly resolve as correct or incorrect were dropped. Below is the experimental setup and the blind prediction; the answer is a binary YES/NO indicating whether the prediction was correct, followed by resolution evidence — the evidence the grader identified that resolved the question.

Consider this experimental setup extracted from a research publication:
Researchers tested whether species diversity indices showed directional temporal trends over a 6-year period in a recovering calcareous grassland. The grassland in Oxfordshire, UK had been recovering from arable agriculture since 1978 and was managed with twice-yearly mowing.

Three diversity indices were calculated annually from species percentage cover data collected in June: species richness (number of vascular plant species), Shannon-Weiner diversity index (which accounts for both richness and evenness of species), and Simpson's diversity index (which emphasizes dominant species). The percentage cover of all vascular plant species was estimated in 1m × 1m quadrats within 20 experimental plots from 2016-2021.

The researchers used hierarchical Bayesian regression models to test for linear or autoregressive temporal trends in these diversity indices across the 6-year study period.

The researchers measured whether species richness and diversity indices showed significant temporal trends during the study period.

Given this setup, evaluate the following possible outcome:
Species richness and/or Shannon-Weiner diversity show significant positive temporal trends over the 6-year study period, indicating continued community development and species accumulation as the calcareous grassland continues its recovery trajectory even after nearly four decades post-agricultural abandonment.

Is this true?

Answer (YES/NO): YES